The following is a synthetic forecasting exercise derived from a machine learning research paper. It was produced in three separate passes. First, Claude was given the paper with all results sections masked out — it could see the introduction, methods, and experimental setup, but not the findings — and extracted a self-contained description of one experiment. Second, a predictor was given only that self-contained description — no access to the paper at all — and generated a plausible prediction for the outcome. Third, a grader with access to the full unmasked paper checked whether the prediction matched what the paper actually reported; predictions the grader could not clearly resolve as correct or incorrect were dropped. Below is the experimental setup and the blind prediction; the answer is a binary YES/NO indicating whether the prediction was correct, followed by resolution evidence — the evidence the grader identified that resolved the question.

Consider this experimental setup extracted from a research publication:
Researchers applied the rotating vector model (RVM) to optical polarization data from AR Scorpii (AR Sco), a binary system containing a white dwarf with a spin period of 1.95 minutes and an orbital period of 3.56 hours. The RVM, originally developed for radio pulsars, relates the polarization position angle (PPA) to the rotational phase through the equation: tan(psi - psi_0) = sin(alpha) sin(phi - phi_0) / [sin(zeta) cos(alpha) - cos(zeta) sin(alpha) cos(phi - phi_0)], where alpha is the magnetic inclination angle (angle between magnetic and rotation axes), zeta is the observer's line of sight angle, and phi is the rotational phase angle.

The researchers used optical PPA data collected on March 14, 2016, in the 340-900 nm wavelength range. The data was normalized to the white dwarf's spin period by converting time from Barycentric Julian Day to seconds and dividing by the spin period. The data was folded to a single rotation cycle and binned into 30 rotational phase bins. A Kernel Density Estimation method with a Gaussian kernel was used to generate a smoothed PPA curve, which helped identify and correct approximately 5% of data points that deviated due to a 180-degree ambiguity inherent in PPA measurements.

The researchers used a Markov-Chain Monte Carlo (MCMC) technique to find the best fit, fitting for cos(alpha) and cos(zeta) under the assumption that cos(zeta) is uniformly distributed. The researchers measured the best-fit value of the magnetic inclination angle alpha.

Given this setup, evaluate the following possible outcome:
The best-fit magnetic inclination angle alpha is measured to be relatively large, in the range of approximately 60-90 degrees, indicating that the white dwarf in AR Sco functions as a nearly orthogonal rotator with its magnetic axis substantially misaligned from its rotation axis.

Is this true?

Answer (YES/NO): YES